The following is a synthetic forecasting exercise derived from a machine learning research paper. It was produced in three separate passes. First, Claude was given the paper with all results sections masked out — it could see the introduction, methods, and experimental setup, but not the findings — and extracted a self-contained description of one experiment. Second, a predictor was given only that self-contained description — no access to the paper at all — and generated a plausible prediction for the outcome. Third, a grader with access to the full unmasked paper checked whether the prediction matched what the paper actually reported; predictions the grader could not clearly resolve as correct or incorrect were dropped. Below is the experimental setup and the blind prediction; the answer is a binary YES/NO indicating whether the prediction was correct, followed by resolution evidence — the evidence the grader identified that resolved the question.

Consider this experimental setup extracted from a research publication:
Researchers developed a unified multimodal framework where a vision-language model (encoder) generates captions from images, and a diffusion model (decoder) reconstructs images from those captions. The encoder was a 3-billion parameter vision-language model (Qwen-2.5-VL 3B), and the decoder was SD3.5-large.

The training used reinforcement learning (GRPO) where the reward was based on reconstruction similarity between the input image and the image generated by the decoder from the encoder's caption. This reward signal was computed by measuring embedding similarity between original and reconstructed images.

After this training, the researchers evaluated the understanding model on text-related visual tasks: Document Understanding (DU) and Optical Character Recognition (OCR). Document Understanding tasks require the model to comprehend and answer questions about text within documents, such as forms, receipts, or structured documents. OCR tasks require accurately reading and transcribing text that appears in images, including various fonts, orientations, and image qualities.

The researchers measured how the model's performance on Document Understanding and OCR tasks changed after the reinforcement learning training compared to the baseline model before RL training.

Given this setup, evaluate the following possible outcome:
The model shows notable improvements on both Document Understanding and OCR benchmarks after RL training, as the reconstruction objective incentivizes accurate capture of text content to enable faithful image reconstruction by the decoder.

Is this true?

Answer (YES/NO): NO